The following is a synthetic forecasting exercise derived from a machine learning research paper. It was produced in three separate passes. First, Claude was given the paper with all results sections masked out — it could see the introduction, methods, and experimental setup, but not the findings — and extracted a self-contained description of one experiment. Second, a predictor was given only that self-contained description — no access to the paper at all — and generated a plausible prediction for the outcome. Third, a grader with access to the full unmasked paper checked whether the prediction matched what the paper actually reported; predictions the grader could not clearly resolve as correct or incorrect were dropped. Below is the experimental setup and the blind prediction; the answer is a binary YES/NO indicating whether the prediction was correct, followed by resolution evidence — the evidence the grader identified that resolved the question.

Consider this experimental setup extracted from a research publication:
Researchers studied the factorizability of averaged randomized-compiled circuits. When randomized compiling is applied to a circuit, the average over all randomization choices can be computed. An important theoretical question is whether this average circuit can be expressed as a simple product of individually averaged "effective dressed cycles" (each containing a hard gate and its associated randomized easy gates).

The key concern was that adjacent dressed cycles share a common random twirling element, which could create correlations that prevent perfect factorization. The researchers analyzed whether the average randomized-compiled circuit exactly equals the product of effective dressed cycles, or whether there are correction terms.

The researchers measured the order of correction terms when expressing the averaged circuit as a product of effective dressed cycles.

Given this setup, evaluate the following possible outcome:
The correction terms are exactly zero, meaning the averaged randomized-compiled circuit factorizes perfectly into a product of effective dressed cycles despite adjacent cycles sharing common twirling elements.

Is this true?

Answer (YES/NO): NO